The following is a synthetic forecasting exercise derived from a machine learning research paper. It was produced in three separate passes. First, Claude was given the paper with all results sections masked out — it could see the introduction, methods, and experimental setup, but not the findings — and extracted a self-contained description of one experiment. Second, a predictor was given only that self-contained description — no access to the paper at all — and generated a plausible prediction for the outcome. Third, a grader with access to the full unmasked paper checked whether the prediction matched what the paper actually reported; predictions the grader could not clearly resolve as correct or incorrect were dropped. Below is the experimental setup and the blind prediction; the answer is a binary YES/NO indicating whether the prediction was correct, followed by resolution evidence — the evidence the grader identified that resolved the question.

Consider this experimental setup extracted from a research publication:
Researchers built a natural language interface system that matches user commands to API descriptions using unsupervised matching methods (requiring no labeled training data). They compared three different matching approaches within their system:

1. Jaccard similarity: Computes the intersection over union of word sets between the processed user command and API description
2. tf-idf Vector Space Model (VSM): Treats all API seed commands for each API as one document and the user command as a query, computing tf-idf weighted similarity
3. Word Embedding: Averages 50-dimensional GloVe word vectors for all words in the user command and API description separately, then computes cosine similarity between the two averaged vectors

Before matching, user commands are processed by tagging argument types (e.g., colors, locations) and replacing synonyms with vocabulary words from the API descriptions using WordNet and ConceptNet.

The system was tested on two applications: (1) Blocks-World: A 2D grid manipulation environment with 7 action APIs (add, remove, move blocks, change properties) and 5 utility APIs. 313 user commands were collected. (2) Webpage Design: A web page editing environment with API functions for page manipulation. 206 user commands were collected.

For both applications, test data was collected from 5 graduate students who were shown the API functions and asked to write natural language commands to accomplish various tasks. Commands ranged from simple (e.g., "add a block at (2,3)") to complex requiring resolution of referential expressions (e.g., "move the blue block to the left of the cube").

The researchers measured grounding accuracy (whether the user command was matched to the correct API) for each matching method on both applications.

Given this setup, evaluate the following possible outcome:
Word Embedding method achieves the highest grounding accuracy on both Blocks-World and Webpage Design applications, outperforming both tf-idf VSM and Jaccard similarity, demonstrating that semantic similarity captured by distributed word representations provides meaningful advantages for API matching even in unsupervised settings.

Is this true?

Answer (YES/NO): NO